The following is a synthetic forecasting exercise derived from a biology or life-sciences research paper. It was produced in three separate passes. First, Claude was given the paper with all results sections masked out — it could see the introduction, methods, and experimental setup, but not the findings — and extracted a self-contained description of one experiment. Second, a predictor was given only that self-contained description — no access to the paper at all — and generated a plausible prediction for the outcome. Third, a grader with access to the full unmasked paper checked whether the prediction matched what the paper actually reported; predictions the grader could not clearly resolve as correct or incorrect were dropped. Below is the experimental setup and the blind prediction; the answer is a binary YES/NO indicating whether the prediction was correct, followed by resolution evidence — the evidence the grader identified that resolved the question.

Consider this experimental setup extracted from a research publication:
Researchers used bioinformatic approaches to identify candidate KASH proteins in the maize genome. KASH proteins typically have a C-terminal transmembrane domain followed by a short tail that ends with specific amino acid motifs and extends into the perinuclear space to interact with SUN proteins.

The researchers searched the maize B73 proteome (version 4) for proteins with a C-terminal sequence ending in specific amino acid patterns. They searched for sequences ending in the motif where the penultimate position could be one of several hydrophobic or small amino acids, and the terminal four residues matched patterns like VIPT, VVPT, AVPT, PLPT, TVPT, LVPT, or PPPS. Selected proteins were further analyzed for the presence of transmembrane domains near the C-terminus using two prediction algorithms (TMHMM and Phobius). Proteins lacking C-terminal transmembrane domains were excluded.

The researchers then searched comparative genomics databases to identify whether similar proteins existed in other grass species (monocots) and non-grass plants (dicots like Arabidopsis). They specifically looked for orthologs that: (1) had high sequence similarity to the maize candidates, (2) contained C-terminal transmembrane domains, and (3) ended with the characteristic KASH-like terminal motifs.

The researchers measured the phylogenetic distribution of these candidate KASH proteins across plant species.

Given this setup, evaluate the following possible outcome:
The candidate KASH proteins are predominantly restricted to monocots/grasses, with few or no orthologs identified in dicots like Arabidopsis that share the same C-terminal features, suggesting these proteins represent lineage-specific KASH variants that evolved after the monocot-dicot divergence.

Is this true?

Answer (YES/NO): NO